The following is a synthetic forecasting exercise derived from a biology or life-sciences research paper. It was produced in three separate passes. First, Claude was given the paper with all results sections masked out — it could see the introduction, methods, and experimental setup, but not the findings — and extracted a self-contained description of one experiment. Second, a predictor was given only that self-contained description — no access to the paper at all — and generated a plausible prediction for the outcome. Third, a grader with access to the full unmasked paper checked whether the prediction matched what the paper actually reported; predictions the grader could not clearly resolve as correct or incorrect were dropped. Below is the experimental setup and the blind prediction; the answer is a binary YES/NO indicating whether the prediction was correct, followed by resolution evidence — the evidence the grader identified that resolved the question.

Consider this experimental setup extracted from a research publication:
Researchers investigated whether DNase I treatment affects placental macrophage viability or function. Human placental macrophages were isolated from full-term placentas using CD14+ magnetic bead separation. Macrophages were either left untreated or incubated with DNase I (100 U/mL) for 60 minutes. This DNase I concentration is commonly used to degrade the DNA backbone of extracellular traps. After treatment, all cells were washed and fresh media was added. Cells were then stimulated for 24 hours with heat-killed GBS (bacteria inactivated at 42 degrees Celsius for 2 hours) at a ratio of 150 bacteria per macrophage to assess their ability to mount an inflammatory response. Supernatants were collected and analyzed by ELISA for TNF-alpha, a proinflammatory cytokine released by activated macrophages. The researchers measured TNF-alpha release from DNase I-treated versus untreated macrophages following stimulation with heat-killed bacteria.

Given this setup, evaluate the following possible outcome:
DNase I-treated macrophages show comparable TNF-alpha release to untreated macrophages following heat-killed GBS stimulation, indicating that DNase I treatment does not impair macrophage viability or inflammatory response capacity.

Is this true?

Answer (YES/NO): YES